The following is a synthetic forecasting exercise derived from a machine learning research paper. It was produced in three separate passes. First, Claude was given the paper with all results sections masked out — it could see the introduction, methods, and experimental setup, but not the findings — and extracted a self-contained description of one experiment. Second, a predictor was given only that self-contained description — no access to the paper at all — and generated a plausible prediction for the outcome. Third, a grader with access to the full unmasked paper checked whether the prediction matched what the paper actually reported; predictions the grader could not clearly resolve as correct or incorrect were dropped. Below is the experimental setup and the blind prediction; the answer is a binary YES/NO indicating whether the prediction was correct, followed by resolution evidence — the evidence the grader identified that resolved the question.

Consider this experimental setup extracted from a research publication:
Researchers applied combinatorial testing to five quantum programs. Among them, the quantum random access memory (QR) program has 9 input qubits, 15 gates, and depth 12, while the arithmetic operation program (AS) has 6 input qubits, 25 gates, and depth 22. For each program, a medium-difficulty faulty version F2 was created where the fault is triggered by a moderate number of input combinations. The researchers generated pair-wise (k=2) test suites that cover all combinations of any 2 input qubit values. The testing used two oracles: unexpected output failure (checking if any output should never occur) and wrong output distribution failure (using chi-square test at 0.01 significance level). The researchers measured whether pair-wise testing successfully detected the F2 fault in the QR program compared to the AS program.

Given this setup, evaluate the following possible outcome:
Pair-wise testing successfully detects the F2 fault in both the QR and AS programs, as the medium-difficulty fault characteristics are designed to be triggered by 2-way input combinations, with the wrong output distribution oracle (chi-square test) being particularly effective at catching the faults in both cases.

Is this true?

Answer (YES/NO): YES